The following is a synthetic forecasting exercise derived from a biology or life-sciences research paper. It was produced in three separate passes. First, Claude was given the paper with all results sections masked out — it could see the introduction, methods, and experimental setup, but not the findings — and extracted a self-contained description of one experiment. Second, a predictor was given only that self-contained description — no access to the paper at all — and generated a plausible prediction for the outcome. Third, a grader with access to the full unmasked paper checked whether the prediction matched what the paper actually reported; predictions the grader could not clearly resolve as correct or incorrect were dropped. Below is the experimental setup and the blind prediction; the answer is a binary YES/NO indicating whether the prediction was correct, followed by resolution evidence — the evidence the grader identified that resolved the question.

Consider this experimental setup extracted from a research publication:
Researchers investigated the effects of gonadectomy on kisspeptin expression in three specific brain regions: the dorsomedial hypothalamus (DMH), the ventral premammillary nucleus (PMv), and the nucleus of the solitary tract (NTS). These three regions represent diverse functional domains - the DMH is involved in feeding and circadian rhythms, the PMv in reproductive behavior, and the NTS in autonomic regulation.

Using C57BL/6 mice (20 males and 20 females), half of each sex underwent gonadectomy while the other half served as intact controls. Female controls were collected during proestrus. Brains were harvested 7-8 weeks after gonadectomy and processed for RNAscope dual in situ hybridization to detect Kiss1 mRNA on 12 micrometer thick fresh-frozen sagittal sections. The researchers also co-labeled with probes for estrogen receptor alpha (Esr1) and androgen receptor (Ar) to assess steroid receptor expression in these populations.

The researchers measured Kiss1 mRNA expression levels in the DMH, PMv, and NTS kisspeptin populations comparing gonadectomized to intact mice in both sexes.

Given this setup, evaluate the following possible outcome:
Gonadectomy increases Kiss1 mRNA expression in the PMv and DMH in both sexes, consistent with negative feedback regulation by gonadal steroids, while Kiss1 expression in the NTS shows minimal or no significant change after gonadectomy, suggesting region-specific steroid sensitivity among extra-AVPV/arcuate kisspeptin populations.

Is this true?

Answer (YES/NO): NO